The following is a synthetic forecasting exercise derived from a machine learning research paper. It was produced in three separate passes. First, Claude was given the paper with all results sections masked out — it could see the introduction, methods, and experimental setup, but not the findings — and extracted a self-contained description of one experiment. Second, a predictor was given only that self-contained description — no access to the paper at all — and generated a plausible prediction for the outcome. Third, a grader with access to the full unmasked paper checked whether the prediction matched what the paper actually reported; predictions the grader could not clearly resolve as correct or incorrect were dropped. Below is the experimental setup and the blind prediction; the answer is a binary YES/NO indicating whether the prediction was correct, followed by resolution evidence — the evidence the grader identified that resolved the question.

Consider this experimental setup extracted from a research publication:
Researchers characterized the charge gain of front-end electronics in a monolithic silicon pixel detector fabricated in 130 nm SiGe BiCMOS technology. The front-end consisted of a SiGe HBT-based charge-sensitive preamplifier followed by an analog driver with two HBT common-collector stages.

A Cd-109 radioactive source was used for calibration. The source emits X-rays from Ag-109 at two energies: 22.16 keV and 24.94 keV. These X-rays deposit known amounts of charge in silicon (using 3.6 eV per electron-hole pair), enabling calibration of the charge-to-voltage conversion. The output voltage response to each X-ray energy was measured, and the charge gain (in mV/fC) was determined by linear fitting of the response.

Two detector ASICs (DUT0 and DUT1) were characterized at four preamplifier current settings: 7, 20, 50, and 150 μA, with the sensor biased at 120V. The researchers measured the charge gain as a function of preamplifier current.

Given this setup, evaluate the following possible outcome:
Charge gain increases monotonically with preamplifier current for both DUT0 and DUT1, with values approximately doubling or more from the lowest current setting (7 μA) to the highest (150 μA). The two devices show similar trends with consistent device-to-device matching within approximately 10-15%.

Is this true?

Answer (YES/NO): NO